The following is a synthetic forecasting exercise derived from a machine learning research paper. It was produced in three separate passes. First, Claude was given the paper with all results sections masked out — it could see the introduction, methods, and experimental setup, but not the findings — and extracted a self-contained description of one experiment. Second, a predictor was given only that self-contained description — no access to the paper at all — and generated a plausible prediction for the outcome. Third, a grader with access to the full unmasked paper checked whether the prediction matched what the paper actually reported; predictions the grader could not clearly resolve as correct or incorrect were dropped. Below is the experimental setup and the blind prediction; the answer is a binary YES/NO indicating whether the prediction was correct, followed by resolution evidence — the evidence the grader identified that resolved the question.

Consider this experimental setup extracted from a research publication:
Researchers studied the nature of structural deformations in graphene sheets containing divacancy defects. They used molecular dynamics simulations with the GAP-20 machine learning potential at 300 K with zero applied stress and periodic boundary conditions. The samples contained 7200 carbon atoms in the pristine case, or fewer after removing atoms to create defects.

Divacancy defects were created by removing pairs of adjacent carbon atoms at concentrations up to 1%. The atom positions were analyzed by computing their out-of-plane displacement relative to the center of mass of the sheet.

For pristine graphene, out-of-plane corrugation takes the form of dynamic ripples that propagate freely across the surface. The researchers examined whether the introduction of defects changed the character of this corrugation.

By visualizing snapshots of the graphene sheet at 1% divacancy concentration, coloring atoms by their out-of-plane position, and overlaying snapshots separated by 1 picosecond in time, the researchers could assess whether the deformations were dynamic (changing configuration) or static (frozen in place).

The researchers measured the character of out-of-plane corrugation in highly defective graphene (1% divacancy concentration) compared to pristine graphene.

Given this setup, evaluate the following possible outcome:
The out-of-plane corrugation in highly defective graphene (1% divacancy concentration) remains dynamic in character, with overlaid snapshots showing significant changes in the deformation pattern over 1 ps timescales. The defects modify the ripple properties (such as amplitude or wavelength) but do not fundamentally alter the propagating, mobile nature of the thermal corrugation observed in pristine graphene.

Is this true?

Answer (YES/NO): NO